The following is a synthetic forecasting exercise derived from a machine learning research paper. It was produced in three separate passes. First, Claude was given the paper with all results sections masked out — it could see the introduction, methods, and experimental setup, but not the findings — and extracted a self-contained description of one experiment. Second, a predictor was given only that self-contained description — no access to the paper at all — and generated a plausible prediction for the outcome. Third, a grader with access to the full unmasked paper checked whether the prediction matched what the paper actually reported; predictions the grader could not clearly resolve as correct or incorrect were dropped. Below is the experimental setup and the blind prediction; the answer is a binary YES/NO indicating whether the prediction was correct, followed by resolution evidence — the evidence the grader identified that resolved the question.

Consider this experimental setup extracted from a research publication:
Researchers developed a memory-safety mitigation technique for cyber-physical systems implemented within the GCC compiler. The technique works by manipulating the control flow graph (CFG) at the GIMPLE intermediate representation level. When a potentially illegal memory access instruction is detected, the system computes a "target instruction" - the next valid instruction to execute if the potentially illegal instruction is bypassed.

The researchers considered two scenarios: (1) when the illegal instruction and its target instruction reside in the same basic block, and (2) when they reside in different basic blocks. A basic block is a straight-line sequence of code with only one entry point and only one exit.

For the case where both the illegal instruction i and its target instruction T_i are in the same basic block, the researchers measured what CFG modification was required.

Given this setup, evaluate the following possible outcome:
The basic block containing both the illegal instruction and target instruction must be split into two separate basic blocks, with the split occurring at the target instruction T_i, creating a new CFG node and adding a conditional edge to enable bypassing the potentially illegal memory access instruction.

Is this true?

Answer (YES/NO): YES